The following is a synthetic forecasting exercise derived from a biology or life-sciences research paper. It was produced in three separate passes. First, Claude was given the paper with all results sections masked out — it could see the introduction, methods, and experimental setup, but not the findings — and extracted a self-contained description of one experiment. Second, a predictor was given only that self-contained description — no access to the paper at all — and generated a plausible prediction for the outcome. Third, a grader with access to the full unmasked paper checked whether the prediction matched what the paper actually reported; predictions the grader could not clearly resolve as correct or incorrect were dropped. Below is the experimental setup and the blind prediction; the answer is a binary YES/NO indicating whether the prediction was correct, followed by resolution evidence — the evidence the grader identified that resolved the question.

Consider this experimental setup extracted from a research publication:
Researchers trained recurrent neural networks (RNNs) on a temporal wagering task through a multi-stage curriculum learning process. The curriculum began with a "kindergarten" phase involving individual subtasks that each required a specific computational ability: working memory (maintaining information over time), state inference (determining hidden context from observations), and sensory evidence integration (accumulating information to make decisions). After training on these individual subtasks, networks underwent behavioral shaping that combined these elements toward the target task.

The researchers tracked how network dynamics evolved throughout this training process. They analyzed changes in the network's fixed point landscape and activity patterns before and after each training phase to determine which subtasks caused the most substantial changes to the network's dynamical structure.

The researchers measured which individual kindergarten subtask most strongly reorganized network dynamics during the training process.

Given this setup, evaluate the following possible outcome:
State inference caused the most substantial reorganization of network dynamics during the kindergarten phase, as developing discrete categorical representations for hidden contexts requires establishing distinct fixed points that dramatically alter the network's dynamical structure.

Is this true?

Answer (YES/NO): YES